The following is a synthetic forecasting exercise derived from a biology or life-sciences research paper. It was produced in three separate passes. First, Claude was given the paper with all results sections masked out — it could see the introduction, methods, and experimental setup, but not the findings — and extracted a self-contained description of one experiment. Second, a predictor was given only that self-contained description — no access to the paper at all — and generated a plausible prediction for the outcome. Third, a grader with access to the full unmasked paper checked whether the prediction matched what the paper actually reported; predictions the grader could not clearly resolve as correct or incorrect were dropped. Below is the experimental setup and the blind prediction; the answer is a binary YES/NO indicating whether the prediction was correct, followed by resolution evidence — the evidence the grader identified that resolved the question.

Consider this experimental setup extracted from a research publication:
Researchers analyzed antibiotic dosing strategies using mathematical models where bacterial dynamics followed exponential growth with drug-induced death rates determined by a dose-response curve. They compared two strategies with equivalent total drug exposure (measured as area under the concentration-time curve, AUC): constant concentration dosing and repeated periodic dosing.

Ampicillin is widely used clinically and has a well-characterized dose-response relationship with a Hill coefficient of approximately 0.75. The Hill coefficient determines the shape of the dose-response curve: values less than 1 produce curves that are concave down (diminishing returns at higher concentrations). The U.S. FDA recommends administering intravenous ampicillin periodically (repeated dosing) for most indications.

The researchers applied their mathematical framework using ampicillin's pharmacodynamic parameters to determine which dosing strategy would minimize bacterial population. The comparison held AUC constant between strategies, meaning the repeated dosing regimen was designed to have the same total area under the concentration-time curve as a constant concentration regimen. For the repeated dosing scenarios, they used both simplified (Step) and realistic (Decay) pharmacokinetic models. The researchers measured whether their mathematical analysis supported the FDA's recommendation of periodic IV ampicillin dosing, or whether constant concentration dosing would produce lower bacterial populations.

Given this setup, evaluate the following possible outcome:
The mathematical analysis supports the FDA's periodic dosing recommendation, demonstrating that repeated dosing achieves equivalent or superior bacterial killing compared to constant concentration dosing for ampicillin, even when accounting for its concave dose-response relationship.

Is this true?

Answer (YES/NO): NO